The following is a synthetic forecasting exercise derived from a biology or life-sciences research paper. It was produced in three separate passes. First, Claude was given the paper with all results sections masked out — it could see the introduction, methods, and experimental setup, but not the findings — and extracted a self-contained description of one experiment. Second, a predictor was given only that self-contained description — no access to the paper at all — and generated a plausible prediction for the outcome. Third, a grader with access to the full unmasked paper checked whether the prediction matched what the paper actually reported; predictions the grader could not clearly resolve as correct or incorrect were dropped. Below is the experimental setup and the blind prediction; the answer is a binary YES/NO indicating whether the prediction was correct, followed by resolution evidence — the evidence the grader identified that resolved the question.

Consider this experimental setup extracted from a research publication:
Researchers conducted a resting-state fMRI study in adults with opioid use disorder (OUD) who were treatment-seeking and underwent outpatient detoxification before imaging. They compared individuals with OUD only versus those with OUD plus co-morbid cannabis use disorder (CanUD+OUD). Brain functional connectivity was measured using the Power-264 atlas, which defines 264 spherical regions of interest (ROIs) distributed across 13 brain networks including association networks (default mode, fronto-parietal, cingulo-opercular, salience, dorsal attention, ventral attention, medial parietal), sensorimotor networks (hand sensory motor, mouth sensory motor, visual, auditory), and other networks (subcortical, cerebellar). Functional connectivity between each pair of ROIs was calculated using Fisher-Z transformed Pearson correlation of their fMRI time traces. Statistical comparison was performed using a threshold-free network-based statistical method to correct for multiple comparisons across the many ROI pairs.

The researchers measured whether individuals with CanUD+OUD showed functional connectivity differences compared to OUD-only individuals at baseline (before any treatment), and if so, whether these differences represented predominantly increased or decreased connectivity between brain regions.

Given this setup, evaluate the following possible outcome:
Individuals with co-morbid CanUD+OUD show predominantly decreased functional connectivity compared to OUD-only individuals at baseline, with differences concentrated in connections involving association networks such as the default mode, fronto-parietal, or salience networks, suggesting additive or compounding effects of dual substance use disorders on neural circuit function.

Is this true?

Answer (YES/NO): NO